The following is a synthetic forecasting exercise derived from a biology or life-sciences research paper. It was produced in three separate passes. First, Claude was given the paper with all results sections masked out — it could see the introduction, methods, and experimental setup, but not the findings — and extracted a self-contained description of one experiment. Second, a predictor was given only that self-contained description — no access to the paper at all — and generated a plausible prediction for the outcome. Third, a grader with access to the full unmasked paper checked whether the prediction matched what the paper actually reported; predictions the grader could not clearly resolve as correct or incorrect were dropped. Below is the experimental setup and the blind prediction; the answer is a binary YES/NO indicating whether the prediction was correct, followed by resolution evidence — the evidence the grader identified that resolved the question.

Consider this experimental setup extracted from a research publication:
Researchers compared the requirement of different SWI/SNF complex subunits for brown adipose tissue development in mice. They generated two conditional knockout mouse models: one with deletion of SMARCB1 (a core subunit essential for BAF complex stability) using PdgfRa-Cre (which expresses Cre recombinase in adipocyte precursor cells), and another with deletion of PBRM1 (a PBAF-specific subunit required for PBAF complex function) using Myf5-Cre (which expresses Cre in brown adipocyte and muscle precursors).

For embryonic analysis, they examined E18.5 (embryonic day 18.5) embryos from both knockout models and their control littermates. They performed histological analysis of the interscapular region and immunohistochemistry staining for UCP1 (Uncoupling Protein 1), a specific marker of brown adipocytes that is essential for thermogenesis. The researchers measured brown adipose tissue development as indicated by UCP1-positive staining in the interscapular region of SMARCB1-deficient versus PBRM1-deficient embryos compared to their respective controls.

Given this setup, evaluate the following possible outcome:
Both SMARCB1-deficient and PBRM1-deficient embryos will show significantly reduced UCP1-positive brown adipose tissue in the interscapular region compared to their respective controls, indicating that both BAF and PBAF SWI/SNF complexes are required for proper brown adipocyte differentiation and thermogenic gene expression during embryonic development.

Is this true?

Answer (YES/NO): NO